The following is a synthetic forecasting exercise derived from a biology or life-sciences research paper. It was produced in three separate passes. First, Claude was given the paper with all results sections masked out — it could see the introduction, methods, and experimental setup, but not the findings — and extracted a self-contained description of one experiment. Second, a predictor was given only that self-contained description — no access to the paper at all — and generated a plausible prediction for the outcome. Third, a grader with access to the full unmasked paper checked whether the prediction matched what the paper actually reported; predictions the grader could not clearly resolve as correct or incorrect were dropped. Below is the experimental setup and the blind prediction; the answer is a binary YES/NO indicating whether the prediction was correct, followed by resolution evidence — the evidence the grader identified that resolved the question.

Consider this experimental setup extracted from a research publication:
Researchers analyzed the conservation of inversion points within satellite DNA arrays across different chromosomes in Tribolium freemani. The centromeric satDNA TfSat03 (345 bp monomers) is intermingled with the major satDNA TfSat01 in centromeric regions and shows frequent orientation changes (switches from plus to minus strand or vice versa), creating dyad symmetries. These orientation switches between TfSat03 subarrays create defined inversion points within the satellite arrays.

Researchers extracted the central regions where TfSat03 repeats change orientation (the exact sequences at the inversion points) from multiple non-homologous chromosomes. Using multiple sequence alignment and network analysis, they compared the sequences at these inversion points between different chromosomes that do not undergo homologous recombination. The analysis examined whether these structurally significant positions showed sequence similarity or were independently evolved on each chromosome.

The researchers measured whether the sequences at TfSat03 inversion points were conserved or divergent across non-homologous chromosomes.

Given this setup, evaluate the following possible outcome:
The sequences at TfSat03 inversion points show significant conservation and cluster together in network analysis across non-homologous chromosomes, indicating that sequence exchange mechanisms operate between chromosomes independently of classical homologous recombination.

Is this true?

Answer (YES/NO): YES